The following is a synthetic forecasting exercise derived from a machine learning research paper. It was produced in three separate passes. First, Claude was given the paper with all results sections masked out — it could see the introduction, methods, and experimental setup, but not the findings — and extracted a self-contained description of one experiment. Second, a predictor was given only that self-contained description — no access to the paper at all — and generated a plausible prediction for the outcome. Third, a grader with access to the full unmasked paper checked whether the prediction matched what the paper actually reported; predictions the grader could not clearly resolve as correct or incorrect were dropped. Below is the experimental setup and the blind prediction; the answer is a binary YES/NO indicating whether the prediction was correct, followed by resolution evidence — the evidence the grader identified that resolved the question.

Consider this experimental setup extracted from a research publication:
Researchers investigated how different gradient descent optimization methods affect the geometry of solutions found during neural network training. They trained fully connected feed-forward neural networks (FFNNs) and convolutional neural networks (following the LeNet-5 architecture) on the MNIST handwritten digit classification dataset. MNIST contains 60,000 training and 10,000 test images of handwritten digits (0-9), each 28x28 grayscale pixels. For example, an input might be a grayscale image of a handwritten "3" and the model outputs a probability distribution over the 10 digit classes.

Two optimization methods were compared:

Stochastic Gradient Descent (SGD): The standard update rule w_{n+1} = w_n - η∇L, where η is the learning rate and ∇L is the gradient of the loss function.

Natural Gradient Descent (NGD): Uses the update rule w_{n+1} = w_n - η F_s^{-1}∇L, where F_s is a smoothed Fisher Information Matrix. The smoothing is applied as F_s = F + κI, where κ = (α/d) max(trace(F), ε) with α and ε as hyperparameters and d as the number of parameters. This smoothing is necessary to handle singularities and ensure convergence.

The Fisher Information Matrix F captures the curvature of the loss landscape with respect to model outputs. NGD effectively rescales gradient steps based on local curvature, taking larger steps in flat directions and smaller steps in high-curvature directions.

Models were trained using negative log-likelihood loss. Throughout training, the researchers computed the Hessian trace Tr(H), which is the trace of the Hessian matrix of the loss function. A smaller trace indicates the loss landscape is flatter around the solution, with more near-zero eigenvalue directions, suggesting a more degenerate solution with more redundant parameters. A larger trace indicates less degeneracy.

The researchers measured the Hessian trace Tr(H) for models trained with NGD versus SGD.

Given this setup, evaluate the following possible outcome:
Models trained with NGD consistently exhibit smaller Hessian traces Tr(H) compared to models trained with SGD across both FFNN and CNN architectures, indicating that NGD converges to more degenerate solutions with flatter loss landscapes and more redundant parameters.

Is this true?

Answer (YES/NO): NO